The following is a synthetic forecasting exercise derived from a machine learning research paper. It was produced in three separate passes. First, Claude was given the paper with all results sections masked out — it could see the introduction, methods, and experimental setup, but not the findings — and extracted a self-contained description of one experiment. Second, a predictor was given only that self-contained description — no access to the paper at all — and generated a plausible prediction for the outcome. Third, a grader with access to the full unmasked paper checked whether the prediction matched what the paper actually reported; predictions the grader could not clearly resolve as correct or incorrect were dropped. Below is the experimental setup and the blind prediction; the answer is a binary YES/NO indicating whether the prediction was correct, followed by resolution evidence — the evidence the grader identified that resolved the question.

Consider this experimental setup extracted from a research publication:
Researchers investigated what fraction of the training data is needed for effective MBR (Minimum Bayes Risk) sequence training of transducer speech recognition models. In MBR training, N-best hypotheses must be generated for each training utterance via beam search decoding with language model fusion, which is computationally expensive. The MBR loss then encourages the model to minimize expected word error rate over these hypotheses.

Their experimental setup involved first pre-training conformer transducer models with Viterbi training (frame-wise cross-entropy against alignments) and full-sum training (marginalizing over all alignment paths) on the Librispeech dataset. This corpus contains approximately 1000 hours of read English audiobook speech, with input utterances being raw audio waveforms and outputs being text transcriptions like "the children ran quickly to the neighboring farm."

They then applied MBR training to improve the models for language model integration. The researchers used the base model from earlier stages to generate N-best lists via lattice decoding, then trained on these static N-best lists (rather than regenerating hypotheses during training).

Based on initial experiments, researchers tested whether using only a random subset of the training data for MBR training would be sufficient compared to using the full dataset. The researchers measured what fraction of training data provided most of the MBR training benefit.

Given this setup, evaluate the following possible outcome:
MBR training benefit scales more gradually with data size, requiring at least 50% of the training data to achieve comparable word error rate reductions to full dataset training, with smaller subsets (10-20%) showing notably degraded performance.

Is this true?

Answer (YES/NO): NO